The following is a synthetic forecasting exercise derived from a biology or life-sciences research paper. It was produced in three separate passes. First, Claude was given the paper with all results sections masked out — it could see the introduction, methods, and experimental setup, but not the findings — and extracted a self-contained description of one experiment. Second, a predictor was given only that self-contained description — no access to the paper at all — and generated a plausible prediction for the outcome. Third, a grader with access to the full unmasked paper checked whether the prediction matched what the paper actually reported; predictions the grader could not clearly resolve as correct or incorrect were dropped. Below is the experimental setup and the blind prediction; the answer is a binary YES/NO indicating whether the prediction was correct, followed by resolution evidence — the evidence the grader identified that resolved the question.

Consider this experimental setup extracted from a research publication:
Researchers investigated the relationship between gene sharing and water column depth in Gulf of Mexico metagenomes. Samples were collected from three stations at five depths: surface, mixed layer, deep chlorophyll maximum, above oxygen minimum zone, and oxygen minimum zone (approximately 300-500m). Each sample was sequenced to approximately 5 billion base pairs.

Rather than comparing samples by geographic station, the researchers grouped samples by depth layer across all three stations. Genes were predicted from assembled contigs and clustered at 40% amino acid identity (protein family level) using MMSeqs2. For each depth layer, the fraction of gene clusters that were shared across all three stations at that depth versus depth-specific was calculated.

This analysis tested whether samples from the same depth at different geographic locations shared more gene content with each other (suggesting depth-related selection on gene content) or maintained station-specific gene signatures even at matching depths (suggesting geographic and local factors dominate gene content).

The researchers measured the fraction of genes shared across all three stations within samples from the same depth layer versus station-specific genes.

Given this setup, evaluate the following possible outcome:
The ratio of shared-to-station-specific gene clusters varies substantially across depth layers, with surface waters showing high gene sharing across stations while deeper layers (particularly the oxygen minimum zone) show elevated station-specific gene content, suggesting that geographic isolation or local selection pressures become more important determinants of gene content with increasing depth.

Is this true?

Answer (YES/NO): NO